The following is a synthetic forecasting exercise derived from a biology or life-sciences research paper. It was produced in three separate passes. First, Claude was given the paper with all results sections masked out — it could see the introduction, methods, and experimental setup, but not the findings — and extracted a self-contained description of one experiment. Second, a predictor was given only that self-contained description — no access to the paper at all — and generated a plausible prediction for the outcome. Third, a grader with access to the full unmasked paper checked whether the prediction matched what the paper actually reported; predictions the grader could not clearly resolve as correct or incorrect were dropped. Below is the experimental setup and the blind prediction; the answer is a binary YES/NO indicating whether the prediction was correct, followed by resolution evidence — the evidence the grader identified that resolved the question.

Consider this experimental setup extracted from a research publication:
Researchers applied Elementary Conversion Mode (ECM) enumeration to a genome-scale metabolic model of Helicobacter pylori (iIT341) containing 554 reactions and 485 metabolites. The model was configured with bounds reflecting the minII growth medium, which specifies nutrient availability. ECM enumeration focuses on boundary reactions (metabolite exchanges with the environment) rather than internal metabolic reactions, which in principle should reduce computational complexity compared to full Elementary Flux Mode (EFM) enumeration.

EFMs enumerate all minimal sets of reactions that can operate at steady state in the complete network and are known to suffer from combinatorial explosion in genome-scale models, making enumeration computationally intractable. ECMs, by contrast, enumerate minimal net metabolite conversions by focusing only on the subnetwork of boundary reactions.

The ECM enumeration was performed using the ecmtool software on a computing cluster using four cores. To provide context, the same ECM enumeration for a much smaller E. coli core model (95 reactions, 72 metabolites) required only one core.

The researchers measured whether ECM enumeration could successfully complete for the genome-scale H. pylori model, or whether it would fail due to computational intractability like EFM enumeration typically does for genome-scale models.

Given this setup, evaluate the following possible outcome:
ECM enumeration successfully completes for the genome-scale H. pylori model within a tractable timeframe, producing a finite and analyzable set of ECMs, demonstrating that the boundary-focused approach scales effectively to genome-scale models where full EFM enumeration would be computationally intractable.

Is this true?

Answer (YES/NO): YES